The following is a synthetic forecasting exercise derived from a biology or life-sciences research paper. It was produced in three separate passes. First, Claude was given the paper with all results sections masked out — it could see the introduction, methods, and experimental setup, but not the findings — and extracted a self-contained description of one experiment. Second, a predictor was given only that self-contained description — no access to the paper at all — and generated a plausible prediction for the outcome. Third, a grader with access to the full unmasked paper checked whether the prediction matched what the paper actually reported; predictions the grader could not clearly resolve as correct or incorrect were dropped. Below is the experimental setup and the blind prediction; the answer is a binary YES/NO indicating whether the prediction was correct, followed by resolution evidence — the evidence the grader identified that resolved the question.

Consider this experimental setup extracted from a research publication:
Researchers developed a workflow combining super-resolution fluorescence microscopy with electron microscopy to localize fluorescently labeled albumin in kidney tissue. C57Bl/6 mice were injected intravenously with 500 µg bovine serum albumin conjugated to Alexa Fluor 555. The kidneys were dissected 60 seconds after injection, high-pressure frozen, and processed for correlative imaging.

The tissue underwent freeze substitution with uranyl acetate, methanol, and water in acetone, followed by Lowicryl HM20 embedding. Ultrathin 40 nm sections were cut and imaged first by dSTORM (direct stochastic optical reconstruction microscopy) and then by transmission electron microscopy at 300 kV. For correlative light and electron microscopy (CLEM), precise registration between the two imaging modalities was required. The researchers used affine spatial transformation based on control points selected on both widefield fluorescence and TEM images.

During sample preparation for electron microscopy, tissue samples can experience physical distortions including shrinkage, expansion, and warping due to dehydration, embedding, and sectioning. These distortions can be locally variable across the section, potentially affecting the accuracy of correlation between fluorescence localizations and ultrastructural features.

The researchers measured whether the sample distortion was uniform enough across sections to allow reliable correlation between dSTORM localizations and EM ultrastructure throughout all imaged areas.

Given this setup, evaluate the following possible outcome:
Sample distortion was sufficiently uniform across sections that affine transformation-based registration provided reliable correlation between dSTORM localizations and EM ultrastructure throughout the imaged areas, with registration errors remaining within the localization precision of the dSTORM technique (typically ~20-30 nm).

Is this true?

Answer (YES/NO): NO